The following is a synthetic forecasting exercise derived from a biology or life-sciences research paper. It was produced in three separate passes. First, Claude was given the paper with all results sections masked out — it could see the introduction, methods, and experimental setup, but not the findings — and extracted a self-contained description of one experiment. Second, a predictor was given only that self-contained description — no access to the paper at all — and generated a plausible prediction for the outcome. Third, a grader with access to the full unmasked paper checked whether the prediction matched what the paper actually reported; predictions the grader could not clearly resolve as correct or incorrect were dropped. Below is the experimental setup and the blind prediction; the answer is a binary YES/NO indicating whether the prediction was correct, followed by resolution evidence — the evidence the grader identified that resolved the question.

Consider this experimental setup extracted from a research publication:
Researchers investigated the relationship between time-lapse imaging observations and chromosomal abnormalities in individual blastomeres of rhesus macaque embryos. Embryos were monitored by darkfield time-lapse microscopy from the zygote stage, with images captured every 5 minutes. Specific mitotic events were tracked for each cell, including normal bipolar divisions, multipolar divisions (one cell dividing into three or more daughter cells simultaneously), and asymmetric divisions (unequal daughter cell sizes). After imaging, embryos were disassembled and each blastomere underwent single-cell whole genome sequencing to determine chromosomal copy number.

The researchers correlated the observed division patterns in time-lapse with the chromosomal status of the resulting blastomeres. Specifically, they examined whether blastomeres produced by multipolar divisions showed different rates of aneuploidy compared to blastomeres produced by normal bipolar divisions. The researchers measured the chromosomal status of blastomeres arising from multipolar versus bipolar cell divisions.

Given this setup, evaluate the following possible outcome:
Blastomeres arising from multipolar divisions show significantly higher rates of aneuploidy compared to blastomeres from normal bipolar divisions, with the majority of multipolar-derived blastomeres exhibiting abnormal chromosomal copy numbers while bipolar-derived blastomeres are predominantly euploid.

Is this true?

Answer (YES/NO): NO